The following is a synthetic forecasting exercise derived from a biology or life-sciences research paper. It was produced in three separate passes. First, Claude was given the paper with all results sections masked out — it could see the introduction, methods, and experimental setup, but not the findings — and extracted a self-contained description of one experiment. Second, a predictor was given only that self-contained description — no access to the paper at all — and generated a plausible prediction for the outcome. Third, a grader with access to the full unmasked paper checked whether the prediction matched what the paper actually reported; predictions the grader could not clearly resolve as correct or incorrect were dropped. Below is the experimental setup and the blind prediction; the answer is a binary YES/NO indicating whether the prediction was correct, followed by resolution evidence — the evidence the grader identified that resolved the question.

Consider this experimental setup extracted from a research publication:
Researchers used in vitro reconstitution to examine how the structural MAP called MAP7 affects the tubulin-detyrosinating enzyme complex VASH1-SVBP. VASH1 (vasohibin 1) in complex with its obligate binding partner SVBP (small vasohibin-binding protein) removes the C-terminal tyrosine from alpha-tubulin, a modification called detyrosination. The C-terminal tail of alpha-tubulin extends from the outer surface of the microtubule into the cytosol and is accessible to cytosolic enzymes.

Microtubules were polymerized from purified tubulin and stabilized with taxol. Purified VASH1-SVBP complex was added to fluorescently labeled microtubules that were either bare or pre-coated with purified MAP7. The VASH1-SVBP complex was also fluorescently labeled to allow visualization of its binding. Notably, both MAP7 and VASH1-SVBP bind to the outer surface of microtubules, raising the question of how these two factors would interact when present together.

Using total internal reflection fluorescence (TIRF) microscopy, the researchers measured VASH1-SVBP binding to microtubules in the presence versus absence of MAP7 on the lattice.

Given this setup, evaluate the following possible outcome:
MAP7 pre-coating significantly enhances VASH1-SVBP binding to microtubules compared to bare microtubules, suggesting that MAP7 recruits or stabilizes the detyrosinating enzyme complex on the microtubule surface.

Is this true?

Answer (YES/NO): NO